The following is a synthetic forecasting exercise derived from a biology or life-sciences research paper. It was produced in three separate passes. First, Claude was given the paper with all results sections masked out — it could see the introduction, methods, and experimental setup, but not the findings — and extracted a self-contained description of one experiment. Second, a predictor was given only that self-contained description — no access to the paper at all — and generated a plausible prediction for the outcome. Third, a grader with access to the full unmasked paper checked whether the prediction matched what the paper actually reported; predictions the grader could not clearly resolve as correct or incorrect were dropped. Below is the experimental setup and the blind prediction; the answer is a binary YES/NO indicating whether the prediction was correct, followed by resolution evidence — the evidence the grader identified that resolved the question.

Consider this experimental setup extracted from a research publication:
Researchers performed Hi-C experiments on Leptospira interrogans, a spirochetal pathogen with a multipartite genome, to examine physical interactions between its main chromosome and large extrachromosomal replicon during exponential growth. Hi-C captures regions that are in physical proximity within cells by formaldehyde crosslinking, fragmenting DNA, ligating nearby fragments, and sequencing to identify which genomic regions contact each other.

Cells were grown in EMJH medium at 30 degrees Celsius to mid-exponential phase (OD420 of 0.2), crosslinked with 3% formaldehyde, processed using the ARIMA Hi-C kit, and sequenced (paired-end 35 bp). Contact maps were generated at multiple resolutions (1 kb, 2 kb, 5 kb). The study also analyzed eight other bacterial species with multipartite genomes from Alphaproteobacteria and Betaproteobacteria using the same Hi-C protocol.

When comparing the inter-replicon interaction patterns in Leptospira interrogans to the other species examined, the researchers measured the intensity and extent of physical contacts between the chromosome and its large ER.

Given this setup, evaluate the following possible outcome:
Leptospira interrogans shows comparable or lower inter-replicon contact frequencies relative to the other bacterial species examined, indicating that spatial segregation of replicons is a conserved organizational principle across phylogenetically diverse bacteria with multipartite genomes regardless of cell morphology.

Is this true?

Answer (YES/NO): NO